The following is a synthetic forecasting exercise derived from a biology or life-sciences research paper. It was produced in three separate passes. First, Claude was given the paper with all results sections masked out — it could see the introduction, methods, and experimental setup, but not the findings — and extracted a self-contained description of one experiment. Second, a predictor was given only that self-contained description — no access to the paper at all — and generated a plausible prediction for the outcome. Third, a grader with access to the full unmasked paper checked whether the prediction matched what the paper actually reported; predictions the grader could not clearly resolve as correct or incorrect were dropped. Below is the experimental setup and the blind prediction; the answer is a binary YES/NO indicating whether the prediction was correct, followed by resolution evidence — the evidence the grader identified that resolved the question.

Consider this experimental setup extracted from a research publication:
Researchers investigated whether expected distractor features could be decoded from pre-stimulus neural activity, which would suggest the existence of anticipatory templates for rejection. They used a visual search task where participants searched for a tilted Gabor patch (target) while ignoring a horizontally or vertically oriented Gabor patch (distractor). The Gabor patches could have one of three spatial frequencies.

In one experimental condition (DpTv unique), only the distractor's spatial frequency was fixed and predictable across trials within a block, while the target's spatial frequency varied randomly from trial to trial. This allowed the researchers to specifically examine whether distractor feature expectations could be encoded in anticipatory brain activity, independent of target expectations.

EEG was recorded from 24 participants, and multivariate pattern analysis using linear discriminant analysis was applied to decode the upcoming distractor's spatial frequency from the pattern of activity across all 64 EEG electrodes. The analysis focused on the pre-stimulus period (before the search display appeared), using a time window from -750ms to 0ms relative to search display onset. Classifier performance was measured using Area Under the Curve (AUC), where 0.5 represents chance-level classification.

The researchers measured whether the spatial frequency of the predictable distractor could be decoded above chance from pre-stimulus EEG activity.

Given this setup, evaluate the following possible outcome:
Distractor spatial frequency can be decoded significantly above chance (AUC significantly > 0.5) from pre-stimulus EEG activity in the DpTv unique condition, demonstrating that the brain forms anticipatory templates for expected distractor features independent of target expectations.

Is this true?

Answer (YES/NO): YES